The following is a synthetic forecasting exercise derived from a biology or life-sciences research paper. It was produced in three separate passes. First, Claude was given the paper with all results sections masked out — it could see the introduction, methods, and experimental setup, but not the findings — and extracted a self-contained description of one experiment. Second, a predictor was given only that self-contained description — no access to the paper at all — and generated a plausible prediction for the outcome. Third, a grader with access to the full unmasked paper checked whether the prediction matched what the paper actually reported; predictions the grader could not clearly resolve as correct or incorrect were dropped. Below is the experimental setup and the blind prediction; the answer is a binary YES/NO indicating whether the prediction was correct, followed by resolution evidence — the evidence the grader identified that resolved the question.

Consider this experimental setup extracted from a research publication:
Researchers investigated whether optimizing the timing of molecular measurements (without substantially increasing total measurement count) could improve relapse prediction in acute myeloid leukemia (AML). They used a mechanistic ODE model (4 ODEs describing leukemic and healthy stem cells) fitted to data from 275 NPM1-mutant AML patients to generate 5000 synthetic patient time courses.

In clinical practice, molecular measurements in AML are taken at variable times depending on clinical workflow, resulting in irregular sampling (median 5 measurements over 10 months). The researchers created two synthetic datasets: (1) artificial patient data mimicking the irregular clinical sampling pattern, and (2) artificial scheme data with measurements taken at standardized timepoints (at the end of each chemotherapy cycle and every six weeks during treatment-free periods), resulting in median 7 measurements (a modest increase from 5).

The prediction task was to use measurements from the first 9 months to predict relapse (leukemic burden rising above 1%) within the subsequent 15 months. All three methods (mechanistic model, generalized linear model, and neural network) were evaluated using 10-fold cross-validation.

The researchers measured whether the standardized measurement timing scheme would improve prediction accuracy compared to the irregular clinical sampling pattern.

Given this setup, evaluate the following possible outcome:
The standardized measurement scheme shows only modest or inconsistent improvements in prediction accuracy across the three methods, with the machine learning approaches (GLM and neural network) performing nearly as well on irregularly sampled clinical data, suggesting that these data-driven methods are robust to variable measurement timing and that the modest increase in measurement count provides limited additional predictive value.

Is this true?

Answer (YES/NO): NO